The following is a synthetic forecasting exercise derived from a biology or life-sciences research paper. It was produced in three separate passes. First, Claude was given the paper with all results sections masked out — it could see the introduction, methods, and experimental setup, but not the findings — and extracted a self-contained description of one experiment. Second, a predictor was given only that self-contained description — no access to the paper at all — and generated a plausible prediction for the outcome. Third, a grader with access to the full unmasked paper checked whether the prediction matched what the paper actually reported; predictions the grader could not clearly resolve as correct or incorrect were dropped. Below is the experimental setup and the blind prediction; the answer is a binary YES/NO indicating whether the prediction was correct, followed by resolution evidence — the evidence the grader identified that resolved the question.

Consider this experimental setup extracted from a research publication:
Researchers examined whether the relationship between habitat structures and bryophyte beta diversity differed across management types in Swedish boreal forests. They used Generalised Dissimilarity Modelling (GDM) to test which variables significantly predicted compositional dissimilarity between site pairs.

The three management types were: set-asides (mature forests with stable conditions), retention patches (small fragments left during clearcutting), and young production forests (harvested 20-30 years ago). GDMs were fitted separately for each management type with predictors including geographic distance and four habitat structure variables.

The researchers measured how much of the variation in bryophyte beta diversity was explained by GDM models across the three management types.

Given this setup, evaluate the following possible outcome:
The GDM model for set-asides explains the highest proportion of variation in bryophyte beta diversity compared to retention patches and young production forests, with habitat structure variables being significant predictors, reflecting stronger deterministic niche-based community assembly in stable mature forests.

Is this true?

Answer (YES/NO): YES